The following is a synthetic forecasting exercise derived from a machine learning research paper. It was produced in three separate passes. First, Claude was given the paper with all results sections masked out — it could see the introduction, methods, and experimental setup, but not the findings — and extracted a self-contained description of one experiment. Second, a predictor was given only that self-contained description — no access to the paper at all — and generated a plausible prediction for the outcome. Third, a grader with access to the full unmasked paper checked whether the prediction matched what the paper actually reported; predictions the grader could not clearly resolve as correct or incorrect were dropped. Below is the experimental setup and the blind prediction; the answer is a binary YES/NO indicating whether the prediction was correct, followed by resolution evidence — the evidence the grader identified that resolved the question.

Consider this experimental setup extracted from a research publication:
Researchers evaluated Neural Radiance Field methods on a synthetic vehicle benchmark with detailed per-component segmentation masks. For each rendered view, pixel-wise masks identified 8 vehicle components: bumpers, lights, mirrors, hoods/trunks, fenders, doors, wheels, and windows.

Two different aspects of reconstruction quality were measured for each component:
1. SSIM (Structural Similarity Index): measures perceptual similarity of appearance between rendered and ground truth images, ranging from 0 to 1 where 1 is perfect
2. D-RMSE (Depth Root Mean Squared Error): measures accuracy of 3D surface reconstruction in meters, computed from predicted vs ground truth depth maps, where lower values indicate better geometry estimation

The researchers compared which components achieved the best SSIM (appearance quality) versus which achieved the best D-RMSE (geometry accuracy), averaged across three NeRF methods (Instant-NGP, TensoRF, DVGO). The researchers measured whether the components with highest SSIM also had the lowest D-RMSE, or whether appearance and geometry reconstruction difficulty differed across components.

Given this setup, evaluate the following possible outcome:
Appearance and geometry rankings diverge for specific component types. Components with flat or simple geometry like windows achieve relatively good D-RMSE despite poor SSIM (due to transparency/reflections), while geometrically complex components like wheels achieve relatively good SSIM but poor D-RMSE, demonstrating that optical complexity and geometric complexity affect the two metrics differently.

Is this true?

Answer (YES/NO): NO